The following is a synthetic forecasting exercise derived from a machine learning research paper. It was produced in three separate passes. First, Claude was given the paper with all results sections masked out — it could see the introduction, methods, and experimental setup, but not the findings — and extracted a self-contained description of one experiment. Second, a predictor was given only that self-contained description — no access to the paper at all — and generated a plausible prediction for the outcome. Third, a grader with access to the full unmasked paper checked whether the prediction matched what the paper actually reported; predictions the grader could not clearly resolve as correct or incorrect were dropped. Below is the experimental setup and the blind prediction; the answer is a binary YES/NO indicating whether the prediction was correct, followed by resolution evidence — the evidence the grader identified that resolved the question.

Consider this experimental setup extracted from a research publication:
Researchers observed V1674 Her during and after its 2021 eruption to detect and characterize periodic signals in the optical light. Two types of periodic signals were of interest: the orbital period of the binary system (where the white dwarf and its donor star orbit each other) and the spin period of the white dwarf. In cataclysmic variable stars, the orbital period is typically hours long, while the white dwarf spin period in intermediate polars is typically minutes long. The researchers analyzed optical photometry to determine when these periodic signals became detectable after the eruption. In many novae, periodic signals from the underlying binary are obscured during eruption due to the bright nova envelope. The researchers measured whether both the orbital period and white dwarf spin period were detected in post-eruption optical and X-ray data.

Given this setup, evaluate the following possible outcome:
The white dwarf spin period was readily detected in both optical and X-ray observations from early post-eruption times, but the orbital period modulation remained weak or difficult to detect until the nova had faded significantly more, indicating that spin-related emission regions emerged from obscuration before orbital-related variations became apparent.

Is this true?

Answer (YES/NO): NO